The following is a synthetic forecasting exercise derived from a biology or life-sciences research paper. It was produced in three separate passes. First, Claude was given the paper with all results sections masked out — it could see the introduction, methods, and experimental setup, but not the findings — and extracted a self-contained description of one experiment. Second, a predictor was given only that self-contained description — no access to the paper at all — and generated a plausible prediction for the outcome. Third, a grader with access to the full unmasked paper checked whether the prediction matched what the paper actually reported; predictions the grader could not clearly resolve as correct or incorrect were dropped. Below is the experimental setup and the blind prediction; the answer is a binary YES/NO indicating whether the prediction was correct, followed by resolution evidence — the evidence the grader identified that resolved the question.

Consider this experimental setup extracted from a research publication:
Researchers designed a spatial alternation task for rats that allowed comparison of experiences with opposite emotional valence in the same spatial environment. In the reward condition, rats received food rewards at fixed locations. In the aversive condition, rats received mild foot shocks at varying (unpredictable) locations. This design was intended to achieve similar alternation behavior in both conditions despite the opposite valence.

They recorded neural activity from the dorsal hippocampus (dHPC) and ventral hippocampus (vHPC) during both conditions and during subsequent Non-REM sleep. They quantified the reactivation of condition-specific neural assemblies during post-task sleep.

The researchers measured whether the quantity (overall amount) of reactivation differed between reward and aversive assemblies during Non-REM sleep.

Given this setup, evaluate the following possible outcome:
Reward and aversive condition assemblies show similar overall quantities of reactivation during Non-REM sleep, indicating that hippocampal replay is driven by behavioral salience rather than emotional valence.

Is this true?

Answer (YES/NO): YES